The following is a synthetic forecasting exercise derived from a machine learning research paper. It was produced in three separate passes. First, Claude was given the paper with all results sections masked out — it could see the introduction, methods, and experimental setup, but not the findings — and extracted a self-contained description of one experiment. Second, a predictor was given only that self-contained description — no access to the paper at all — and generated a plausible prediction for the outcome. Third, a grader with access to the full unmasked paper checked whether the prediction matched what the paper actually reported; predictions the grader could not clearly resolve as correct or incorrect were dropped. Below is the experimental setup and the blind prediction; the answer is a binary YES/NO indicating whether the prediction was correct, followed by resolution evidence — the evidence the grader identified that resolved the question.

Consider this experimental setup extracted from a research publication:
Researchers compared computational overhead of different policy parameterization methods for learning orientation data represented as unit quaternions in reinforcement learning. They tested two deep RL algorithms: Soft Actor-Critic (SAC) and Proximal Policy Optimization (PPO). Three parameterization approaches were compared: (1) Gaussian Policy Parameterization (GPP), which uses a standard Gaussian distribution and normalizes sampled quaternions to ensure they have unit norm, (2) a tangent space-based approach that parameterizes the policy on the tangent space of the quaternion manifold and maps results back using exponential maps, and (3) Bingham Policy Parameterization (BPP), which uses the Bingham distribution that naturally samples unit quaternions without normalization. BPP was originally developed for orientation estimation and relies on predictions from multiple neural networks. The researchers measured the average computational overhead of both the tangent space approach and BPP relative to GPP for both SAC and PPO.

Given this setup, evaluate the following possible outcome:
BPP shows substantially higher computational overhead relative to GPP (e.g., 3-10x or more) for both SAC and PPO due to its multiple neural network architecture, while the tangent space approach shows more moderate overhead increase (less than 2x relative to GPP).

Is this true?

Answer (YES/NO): NO